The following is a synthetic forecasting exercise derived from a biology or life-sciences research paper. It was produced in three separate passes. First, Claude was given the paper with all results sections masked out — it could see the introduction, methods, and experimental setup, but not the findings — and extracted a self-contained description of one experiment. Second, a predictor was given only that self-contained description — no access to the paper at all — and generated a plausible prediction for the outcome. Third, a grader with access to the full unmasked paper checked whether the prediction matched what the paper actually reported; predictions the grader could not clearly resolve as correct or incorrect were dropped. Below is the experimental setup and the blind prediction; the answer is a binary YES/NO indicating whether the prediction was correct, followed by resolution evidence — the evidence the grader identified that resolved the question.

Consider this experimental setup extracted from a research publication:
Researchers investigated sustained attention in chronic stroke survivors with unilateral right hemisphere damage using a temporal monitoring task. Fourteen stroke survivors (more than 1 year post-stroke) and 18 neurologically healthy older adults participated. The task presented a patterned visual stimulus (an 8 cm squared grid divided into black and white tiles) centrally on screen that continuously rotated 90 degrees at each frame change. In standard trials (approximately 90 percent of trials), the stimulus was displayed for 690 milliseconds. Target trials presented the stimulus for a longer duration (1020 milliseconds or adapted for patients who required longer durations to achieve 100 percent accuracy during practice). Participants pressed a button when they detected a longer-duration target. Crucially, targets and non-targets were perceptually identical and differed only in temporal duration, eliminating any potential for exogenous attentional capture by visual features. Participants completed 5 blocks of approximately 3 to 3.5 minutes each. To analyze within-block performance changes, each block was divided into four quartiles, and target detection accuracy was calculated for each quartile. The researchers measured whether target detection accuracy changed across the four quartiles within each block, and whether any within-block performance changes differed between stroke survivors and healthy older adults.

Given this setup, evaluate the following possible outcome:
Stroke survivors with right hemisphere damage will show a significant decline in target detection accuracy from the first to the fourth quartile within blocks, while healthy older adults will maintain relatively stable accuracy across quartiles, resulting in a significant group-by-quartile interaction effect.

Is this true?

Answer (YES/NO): NO